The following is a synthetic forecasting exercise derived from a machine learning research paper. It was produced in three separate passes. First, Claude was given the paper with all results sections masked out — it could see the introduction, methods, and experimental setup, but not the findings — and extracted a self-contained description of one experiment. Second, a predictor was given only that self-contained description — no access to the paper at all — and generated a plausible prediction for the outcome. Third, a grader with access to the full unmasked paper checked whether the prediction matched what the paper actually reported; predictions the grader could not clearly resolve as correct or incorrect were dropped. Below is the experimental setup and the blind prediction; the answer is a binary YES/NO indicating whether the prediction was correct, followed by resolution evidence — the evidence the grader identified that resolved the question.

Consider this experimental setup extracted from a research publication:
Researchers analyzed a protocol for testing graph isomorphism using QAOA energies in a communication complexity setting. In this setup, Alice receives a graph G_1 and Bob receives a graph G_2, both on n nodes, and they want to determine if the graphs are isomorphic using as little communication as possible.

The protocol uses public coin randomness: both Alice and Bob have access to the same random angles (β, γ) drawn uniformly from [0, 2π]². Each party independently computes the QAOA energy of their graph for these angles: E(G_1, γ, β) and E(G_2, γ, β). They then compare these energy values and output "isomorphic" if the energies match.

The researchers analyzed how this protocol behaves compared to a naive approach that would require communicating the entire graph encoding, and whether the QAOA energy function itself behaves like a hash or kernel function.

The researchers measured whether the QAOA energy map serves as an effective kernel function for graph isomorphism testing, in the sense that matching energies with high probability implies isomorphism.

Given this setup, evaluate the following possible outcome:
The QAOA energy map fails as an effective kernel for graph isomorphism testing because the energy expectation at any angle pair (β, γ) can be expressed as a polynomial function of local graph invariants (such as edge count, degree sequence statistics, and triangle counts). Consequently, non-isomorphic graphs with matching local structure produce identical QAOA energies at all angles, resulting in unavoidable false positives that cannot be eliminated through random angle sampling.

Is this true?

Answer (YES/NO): NO